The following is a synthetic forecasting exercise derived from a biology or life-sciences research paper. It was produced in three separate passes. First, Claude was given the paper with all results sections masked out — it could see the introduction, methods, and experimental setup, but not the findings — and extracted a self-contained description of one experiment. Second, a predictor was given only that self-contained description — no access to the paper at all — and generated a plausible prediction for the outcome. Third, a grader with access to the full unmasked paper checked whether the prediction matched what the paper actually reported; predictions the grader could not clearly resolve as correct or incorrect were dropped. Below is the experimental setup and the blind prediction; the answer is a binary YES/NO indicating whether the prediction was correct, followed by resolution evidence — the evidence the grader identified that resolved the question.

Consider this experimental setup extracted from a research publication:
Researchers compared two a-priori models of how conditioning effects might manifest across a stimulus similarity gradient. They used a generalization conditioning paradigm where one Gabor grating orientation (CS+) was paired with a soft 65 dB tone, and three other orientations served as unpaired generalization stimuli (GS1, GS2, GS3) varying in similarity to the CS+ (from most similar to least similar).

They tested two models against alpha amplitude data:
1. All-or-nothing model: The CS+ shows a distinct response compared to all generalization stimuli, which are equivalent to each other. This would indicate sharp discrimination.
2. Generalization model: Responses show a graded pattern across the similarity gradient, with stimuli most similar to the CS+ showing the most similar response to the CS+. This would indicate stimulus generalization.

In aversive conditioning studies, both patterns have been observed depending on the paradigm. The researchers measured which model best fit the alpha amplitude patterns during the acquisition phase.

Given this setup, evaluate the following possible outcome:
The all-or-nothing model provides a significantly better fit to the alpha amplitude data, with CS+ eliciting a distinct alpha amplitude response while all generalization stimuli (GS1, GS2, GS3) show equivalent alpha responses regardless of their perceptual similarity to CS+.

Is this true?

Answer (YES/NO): NO